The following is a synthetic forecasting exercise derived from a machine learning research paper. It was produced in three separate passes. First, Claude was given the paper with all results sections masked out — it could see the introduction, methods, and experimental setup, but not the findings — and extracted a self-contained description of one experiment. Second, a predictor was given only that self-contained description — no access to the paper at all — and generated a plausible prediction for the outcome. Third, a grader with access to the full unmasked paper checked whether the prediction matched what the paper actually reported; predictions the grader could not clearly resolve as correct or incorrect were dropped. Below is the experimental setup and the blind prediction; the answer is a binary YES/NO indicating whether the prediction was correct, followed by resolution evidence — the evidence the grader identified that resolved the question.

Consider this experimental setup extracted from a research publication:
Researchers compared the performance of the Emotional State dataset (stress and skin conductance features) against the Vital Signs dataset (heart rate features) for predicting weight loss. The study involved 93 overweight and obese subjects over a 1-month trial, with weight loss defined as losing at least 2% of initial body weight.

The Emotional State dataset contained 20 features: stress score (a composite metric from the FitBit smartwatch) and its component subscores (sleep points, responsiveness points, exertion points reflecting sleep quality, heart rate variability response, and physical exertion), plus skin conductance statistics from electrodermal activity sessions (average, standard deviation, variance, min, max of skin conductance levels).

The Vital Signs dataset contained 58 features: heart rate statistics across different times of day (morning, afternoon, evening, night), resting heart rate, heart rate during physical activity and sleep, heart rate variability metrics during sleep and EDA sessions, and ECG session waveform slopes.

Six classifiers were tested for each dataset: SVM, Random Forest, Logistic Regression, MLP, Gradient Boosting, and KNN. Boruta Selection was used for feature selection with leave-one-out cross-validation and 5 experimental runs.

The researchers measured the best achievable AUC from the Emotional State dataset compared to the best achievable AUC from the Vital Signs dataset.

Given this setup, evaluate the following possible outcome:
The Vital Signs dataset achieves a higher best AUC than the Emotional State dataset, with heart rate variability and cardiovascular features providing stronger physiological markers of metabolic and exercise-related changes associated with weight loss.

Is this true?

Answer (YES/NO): YES